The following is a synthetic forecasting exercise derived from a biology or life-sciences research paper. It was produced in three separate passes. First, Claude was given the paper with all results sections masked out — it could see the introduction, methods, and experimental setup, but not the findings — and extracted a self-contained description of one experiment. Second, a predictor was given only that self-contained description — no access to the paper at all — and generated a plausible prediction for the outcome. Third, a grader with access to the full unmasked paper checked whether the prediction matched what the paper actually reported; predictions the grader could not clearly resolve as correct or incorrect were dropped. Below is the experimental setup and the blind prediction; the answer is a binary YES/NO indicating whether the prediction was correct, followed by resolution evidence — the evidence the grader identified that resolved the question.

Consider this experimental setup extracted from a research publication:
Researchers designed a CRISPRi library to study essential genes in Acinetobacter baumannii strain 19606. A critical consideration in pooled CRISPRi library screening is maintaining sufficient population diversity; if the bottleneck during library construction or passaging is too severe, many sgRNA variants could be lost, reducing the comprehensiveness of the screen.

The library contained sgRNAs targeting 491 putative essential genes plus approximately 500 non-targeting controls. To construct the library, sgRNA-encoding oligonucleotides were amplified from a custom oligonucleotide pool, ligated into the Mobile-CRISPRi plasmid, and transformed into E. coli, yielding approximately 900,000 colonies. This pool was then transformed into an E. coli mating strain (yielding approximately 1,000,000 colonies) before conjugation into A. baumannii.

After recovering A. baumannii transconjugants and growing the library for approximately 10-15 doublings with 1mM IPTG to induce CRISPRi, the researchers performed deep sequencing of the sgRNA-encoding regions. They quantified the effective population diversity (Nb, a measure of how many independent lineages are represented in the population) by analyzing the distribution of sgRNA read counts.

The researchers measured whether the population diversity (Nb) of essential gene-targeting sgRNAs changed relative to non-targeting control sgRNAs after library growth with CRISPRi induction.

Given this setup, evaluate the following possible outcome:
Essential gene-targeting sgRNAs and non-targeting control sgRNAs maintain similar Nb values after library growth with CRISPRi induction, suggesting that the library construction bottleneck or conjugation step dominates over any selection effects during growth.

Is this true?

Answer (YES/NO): NO